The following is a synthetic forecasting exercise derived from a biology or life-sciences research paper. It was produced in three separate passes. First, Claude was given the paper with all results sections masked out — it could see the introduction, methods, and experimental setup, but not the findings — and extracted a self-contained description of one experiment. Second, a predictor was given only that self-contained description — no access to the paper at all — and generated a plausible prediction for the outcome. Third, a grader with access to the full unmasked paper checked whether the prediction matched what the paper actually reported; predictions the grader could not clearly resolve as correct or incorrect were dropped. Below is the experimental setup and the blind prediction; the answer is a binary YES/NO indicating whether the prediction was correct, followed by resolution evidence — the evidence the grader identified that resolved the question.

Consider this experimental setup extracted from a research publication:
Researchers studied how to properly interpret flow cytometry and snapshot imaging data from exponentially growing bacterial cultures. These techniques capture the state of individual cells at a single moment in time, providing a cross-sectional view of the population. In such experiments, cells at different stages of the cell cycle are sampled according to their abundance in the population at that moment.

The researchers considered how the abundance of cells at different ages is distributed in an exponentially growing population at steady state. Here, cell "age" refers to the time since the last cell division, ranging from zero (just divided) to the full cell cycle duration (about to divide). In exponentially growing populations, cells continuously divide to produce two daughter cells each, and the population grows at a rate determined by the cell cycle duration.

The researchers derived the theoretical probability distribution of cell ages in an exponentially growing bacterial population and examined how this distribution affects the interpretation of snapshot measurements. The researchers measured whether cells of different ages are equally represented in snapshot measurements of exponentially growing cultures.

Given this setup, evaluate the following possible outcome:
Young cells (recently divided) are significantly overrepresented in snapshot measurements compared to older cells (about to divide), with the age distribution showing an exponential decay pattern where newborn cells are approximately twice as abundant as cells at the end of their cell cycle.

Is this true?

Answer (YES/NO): YES